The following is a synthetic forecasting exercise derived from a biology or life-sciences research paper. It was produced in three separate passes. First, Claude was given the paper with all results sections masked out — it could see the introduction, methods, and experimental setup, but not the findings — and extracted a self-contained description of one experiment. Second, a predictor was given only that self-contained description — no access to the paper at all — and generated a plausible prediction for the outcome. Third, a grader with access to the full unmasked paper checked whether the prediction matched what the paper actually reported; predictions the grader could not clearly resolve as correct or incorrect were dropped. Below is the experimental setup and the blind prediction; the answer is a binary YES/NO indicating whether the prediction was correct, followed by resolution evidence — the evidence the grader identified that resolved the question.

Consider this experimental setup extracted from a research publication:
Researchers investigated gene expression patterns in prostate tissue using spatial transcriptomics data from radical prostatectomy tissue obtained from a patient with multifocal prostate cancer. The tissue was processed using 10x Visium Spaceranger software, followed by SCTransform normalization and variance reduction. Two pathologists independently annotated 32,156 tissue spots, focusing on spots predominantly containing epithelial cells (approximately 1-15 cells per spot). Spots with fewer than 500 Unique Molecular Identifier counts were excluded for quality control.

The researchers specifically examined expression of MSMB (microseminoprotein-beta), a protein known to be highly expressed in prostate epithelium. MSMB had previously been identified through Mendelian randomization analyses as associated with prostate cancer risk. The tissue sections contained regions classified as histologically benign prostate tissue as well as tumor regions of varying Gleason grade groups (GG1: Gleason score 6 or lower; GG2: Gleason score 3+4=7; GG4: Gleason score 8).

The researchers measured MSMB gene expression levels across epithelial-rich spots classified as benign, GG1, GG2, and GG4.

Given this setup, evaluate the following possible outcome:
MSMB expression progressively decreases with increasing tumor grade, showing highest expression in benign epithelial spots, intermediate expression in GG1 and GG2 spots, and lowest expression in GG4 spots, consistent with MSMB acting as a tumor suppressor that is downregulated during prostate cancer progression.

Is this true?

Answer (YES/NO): YES